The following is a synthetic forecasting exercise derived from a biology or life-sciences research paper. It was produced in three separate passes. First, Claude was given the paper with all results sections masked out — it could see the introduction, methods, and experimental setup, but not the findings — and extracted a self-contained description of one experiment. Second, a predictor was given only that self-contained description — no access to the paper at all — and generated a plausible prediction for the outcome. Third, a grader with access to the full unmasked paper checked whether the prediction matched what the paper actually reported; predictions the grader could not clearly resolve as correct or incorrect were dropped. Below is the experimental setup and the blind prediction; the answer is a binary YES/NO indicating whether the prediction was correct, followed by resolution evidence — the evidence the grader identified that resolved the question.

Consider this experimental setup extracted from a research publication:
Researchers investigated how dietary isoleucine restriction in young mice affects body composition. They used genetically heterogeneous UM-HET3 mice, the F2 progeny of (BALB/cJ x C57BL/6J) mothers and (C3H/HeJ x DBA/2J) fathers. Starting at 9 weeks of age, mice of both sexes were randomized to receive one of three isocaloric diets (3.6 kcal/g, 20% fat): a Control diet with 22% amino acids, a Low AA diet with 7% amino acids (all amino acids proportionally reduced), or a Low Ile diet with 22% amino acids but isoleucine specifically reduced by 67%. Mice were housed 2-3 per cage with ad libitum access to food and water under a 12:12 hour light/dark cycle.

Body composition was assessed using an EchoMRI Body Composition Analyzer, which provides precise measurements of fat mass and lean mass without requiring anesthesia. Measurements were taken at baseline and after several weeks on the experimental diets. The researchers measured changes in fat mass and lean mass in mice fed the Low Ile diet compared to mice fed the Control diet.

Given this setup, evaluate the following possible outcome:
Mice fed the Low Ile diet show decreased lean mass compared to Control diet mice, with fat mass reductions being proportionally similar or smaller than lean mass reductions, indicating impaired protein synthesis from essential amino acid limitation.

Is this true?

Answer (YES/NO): NO